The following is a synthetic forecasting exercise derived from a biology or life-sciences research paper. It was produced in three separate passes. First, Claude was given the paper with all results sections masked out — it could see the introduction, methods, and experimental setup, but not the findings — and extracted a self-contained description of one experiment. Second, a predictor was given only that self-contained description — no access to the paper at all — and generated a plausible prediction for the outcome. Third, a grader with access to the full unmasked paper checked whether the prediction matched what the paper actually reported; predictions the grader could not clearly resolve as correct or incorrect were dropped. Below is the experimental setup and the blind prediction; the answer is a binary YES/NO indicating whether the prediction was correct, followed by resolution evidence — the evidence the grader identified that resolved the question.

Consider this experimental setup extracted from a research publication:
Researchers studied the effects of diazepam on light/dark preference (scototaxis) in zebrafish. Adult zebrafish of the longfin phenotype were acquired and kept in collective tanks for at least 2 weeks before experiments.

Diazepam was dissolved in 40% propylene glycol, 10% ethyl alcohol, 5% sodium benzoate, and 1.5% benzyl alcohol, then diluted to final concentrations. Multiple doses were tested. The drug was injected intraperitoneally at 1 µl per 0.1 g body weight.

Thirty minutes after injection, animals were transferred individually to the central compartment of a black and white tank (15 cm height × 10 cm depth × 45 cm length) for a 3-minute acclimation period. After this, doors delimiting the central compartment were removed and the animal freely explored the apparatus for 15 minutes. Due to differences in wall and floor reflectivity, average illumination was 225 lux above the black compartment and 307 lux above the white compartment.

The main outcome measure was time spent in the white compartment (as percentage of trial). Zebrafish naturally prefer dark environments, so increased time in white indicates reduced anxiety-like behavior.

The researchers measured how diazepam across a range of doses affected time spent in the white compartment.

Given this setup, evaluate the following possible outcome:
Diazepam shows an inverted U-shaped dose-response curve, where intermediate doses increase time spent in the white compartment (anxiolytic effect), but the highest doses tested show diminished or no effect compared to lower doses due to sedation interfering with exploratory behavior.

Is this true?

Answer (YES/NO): YES